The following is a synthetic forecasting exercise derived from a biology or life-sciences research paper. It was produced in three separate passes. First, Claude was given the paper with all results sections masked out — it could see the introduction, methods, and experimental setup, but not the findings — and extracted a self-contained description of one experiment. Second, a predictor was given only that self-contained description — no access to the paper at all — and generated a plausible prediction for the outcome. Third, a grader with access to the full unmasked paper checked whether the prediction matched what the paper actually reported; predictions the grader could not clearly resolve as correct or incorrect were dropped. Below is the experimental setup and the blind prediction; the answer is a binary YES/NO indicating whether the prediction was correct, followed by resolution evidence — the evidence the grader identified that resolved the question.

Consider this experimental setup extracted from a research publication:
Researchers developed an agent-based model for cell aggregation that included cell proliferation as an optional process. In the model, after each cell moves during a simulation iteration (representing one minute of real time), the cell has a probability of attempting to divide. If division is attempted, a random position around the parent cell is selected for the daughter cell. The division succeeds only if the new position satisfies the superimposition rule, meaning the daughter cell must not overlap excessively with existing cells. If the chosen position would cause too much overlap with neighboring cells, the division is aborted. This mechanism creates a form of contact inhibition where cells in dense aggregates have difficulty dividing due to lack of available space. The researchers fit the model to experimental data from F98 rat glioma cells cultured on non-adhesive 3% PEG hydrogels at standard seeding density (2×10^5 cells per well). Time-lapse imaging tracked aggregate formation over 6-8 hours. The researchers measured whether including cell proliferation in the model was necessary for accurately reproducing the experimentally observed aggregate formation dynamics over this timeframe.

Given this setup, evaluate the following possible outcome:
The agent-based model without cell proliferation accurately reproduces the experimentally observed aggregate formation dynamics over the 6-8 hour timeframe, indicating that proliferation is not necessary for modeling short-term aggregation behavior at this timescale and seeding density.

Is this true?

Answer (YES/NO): NO